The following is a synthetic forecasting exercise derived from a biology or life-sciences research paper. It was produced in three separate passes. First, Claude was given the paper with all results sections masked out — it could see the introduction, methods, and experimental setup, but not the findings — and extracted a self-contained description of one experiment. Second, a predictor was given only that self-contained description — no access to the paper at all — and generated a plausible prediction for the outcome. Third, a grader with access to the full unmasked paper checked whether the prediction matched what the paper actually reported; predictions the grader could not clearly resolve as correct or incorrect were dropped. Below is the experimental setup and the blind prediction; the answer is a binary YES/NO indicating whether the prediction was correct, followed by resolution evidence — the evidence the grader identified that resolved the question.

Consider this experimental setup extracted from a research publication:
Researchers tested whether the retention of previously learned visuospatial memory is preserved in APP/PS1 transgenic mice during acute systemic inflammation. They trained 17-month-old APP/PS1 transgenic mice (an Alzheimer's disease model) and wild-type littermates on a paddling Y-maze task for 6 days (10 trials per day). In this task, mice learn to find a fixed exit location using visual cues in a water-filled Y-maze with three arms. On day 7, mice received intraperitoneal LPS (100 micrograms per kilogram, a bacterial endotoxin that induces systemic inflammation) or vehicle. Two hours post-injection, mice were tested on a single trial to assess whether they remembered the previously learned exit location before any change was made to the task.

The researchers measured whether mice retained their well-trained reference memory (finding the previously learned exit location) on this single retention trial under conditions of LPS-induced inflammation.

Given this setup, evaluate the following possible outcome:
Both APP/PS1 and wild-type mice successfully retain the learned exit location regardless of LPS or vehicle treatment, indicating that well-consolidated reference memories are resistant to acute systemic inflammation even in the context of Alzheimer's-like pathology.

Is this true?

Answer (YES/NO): YES